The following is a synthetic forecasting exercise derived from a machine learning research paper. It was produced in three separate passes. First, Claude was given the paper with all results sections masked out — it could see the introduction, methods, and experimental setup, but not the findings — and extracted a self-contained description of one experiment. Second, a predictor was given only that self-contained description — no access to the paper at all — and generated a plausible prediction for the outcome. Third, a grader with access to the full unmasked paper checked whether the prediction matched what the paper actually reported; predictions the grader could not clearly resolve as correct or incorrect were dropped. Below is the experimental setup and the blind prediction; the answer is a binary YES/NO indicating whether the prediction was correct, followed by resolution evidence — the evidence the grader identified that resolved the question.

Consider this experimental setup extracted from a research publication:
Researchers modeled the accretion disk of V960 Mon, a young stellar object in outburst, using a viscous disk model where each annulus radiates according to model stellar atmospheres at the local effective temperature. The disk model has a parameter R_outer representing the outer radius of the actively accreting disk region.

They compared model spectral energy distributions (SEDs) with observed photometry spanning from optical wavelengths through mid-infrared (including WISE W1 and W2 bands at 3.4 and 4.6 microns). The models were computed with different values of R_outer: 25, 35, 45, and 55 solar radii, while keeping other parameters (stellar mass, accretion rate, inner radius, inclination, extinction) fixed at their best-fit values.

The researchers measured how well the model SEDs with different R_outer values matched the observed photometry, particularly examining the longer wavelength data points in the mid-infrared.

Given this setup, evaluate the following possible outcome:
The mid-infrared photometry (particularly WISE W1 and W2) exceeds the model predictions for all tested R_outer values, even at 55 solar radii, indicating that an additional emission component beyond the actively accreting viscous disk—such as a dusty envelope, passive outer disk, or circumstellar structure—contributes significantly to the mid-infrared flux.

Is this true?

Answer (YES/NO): YES